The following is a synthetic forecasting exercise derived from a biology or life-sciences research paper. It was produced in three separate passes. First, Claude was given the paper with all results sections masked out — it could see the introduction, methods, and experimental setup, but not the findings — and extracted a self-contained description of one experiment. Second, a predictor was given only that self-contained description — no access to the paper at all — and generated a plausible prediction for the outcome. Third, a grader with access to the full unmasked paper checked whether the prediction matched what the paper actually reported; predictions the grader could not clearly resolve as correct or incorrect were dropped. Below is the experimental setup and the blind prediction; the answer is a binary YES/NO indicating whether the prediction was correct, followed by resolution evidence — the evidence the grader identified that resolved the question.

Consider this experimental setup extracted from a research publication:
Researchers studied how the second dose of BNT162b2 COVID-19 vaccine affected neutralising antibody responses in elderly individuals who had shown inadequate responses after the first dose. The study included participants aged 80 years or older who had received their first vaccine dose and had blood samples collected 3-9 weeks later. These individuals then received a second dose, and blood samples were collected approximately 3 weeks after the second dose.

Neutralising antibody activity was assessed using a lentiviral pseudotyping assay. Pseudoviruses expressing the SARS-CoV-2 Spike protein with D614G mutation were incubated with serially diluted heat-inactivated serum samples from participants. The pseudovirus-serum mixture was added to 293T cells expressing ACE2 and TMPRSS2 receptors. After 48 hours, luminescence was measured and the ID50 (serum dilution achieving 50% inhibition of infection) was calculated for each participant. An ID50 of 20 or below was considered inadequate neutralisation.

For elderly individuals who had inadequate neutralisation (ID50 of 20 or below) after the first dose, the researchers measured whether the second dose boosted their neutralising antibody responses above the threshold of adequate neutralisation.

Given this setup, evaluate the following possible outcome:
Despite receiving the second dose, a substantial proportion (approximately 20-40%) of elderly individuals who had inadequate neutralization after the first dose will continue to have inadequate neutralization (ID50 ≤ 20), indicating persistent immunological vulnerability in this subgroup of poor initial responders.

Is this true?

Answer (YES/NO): NO